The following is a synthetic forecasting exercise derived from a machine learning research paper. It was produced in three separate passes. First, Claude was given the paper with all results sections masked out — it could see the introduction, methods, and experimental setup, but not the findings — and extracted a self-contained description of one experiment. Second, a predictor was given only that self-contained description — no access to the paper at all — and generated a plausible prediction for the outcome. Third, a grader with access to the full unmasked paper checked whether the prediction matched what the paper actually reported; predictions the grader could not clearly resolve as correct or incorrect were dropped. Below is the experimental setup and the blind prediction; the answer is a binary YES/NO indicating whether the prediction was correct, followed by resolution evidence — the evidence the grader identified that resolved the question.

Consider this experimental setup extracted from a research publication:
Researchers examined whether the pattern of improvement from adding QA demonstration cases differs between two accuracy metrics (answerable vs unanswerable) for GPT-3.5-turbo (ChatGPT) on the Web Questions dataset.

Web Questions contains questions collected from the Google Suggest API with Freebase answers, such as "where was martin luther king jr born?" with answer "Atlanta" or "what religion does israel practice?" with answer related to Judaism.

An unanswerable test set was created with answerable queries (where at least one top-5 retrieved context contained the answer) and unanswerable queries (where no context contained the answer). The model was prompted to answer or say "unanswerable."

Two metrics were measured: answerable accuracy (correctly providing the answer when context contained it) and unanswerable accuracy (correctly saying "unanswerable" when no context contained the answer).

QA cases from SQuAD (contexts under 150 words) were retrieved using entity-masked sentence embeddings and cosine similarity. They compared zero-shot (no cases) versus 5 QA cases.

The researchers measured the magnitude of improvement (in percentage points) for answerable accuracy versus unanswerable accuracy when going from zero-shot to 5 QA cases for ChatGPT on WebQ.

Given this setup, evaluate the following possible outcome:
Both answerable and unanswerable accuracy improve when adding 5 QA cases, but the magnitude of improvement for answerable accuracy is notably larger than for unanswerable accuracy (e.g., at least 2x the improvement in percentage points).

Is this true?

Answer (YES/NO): NO